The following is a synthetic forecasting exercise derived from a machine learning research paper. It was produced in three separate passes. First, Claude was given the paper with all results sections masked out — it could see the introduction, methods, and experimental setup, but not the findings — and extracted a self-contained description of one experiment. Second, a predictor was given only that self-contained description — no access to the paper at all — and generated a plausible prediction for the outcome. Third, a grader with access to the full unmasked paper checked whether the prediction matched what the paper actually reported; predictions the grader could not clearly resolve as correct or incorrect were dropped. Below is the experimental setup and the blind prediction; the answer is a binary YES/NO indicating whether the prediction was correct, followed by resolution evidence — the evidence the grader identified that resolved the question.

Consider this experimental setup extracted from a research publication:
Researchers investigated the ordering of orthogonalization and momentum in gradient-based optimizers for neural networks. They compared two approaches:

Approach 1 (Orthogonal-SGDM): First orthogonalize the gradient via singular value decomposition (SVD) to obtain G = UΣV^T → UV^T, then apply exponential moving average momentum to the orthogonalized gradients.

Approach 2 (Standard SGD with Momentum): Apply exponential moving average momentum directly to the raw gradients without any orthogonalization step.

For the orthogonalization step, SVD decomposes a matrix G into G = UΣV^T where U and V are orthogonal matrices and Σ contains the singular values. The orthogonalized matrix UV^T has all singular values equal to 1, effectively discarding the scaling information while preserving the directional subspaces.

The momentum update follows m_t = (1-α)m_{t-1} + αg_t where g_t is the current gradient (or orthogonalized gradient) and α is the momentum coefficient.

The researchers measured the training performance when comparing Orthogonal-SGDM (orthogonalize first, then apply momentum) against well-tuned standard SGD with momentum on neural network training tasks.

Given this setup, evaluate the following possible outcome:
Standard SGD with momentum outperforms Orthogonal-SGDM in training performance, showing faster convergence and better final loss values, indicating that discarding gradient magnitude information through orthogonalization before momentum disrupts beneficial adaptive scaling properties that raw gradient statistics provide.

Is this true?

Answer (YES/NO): YES